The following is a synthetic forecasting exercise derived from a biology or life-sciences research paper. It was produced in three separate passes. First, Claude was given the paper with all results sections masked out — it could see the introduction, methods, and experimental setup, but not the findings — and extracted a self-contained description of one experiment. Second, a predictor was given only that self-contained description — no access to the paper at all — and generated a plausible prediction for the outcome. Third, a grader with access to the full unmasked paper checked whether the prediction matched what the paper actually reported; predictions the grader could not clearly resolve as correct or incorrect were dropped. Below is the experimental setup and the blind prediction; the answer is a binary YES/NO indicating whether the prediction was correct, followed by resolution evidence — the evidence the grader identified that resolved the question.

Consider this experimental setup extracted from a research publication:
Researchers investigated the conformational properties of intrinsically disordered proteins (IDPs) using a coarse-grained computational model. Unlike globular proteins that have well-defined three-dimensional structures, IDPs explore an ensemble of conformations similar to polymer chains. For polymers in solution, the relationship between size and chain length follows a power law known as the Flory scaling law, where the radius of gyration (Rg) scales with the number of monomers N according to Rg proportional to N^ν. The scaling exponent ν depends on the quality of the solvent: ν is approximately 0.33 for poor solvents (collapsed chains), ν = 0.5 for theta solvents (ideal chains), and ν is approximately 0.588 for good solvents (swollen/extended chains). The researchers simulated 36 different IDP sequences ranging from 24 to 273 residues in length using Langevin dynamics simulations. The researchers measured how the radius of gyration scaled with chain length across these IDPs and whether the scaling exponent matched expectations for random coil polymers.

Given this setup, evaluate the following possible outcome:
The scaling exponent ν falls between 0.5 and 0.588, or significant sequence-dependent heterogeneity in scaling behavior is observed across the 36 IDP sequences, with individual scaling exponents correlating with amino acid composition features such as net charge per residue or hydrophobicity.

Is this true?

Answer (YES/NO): NO